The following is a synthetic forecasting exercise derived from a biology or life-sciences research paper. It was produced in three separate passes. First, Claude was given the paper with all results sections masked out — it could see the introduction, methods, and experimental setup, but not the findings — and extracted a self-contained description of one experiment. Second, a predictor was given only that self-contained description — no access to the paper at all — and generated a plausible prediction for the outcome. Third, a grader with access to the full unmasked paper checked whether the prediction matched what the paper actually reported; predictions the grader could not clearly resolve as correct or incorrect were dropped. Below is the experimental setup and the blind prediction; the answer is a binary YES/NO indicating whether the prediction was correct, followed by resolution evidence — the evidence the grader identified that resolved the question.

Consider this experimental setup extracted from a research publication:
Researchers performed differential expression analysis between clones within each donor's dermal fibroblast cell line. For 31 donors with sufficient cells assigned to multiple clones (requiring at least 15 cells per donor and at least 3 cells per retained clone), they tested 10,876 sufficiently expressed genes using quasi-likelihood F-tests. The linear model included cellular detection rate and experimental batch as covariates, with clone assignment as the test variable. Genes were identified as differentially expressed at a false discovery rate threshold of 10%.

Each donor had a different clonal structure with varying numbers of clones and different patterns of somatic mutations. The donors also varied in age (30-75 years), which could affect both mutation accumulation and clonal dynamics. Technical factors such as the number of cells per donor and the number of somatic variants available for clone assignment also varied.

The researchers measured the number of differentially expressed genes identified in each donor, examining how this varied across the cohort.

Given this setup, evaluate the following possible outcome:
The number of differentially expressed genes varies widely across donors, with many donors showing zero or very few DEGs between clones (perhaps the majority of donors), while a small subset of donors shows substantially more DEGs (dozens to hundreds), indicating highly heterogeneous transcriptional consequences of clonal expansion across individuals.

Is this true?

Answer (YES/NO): NO